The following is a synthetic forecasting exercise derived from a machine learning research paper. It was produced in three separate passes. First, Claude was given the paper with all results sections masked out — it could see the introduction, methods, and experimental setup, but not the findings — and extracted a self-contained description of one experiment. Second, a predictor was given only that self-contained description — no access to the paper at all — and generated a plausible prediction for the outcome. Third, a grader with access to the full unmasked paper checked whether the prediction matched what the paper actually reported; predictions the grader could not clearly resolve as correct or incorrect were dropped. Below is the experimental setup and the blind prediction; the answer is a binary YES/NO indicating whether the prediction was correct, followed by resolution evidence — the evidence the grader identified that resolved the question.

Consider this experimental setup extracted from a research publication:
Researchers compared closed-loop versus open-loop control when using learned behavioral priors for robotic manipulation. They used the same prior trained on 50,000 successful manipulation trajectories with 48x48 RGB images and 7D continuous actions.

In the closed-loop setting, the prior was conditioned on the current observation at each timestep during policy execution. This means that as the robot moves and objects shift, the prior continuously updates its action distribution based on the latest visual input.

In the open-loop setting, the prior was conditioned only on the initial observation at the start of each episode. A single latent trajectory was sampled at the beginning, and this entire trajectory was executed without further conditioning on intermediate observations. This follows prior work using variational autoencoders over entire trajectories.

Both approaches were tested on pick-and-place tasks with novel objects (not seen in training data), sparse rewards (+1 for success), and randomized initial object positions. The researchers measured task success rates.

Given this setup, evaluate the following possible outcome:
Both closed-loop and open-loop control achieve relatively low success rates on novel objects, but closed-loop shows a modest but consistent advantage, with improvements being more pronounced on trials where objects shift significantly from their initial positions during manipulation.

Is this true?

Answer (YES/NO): NO